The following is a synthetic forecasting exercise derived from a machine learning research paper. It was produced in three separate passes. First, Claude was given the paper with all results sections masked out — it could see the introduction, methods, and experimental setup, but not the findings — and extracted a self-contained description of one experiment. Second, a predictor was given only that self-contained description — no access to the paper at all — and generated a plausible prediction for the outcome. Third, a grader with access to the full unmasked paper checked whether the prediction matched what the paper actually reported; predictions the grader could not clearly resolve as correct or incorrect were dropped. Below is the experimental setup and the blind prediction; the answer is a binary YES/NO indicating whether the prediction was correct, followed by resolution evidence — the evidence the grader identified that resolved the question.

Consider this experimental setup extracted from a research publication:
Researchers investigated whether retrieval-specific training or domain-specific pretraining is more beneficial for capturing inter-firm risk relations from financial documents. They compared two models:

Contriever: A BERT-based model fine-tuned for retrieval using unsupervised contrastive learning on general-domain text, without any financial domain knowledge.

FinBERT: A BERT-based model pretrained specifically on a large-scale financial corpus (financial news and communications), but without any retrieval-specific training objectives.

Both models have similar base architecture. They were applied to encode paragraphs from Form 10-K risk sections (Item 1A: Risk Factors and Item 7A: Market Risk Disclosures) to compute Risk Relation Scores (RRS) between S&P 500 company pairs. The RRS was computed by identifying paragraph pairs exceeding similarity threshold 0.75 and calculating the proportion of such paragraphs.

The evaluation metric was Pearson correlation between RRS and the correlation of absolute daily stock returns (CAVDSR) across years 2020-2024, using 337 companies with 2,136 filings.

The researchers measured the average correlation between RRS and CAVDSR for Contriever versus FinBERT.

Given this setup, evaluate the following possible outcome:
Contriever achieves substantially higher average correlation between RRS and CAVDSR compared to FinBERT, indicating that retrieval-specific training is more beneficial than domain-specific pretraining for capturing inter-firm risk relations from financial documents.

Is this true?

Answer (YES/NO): YES